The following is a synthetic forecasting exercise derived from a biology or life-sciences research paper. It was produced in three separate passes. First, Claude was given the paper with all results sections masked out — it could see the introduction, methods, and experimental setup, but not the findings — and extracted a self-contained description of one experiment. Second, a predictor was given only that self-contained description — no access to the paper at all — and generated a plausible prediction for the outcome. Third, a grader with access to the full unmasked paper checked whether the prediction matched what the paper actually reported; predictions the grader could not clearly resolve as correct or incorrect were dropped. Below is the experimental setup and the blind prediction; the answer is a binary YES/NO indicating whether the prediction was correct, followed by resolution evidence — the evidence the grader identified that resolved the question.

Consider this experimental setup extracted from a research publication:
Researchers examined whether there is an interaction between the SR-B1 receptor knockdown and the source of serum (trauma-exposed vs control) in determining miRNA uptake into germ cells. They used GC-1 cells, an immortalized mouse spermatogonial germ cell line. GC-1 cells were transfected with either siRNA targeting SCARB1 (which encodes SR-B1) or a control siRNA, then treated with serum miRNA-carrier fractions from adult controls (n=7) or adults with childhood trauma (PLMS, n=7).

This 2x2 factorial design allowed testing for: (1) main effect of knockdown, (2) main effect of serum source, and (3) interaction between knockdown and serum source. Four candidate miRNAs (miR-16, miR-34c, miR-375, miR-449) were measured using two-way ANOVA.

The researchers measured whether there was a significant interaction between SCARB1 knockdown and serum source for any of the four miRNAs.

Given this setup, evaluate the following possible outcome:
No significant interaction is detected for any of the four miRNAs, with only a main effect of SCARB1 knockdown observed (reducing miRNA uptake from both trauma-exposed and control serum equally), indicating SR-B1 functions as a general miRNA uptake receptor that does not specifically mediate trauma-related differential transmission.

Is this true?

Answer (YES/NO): YES